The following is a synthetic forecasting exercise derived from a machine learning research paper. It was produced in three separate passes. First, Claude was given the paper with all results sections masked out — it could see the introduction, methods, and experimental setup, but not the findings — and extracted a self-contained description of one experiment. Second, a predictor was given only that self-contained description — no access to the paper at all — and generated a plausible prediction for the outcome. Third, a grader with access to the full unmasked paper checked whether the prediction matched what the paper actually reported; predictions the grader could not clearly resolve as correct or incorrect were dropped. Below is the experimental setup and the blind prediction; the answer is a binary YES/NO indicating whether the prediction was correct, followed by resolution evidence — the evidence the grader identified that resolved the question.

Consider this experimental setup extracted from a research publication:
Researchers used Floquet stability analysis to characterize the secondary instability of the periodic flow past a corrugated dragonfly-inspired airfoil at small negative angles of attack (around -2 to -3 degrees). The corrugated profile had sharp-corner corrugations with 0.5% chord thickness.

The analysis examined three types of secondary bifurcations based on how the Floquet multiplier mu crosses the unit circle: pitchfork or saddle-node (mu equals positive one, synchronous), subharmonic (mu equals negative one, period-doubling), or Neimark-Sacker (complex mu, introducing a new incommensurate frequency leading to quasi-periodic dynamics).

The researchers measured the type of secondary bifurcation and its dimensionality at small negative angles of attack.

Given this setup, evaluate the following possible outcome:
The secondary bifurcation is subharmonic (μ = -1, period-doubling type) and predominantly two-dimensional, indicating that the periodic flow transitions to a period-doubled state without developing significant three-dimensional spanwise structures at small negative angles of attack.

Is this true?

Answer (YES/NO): NO